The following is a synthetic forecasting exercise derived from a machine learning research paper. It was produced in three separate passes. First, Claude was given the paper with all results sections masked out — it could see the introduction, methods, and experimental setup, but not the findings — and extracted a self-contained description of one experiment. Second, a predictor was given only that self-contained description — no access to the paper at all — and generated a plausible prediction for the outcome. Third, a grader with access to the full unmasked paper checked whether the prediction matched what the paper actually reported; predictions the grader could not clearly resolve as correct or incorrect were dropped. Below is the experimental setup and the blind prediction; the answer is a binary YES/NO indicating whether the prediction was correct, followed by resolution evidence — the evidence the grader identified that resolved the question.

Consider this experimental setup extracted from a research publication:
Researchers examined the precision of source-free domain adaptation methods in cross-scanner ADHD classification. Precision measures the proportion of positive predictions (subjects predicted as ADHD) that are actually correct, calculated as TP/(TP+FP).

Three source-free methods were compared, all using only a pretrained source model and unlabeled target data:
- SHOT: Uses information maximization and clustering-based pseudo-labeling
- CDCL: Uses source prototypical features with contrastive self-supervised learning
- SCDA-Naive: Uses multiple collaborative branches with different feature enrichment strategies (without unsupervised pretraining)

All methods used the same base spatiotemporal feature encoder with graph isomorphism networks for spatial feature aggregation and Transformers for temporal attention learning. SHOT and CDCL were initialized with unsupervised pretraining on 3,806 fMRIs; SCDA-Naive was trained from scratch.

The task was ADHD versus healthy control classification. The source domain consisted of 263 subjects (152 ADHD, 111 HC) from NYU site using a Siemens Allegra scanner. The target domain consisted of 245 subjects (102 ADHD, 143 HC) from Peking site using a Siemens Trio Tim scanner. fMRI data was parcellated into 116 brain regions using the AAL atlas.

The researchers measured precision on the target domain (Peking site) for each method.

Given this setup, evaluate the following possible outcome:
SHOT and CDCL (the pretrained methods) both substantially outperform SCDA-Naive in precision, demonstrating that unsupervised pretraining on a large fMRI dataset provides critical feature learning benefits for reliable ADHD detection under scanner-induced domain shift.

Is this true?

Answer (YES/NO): NO